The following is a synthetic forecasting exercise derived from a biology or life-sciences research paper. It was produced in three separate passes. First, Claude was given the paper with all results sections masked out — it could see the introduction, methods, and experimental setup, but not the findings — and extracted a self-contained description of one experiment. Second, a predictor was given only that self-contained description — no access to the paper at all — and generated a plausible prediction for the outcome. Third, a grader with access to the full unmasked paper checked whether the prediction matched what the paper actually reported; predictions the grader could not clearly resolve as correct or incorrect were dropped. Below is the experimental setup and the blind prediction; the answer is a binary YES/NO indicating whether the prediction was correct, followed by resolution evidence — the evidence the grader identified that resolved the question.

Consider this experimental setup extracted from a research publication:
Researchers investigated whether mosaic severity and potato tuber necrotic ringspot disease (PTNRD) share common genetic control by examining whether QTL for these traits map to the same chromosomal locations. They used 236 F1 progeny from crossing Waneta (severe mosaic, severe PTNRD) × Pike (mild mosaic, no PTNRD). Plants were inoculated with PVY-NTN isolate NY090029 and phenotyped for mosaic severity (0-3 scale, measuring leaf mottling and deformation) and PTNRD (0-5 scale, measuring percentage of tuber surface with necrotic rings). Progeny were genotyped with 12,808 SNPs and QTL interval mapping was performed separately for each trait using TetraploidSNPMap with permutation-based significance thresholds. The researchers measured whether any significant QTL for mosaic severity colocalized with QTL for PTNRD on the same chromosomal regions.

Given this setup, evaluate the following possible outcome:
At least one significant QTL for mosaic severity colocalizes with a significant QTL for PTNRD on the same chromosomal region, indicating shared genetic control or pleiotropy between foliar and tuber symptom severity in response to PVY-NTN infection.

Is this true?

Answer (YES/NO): YES